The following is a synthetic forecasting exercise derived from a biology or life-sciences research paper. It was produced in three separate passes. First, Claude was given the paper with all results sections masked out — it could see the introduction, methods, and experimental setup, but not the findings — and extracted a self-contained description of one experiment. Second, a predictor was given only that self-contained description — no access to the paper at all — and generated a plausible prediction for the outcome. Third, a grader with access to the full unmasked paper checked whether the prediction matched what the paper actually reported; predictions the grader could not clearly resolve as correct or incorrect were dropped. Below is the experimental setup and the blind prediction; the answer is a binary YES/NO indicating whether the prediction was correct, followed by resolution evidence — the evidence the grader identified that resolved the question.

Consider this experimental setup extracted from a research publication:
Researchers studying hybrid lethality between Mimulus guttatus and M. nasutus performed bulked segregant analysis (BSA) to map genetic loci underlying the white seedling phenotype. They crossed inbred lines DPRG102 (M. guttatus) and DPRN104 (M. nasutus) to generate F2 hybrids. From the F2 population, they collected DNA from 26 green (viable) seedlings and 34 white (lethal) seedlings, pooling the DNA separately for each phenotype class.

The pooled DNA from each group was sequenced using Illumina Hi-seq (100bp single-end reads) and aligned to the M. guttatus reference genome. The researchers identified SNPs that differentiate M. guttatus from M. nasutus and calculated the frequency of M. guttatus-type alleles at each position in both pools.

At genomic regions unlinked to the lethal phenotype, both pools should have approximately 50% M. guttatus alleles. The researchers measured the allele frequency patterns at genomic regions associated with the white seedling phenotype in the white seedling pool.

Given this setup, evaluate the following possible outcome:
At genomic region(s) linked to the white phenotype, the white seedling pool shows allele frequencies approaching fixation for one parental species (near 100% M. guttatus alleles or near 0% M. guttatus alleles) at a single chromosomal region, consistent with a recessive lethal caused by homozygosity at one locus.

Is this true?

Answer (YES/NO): NO